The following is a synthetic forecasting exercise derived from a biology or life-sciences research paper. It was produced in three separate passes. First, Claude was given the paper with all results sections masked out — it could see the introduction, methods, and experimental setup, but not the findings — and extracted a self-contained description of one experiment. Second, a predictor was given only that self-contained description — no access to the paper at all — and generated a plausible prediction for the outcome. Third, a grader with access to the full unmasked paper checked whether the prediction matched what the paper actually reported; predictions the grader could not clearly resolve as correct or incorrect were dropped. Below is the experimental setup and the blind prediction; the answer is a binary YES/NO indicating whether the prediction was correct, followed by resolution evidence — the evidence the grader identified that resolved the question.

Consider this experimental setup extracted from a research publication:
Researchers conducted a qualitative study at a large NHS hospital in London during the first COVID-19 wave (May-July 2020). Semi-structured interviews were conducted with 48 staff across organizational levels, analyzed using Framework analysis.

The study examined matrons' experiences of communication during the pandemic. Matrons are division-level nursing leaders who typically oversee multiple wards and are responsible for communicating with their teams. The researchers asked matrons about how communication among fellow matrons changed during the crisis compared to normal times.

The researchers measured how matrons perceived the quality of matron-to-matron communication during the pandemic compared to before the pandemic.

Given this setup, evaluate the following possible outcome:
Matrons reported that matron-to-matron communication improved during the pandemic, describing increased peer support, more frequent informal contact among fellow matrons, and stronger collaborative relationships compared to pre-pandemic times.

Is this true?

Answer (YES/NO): YES